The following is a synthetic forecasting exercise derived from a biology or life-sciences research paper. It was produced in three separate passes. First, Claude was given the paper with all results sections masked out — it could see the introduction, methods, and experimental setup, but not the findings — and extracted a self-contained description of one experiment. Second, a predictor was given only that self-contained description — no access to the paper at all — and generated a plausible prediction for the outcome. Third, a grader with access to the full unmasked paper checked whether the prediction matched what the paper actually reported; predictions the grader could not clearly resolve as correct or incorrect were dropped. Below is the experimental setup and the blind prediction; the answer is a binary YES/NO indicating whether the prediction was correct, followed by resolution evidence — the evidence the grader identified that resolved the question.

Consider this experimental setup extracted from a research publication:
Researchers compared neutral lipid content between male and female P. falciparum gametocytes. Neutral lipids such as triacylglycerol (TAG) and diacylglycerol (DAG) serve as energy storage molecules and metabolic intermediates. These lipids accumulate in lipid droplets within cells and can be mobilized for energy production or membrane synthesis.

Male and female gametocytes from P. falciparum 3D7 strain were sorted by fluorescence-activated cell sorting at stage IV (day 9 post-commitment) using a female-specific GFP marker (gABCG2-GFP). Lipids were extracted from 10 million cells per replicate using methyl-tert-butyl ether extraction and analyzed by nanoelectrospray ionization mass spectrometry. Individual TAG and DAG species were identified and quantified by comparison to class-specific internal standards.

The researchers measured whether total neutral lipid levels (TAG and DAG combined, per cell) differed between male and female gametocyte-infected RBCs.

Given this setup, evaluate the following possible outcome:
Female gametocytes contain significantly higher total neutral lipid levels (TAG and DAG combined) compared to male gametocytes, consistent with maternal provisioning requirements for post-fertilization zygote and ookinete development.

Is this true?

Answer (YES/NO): NO